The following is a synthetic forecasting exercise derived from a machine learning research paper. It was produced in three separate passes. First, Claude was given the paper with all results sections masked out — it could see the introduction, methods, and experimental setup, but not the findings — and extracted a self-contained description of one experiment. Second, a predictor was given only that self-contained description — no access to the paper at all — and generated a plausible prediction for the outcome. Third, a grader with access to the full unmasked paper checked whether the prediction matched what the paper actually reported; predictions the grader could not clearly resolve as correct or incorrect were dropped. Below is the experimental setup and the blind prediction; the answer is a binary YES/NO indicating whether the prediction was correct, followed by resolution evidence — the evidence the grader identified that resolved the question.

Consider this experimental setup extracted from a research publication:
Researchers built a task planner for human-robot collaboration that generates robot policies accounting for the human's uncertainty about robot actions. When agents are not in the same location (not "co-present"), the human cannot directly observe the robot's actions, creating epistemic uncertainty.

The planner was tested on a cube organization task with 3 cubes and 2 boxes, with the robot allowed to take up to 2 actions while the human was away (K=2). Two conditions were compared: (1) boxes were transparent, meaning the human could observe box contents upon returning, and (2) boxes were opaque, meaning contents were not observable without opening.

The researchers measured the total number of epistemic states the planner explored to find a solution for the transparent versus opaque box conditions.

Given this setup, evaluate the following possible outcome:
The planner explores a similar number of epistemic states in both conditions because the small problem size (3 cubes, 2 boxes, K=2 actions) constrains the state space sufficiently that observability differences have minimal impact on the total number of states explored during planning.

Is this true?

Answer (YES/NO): NO